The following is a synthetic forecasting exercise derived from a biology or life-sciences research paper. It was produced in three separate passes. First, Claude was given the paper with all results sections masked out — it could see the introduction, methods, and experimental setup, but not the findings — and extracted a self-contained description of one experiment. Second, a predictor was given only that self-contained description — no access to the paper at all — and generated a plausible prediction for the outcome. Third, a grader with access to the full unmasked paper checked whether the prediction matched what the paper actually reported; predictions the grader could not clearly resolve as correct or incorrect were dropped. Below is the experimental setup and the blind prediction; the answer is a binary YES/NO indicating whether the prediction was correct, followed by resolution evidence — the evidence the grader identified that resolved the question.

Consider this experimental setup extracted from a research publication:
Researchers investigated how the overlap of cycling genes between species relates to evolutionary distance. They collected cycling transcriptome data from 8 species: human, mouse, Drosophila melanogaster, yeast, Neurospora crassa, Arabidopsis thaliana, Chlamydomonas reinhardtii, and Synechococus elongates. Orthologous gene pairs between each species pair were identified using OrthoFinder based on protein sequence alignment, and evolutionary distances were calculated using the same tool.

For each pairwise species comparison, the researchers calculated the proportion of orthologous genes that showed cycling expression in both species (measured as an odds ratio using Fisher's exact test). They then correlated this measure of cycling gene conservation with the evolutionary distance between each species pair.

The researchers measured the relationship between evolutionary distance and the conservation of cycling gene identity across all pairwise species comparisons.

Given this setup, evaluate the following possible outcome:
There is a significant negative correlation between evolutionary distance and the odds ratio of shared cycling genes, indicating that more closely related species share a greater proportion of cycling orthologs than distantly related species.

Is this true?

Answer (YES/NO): NO